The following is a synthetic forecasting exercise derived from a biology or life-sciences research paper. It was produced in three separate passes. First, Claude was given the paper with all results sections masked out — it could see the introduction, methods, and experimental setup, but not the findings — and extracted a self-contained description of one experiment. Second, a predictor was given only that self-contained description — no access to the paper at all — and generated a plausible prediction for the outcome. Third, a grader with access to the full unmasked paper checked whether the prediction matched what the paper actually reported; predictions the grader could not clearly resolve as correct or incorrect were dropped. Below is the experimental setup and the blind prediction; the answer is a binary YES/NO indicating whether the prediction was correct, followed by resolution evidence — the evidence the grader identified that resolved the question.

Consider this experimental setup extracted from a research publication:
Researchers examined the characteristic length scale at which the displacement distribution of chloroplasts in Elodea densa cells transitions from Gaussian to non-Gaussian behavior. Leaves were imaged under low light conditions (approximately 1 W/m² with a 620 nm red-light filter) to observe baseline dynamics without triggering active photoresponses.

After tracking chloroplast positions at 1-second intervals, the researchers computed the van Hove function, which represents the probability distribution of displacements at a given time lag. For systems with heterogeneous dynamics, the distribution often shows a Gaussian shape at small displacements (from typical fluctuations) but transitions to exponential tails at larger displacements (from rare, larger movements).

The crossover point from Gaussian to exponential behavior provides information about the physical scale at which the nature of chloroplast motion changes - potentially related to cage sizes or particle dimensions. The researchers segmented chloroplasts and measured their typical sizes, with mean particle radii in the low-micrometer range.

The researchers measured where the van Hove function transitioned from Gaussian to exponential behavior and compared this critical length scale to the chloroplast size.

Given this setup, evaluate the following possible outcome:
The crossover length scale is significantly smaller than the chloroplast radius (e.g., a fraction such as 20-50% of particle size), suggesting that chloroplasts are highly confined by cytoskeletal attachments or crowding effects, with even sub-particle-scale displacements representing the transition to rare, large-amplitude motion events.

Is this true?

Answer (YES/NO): NO